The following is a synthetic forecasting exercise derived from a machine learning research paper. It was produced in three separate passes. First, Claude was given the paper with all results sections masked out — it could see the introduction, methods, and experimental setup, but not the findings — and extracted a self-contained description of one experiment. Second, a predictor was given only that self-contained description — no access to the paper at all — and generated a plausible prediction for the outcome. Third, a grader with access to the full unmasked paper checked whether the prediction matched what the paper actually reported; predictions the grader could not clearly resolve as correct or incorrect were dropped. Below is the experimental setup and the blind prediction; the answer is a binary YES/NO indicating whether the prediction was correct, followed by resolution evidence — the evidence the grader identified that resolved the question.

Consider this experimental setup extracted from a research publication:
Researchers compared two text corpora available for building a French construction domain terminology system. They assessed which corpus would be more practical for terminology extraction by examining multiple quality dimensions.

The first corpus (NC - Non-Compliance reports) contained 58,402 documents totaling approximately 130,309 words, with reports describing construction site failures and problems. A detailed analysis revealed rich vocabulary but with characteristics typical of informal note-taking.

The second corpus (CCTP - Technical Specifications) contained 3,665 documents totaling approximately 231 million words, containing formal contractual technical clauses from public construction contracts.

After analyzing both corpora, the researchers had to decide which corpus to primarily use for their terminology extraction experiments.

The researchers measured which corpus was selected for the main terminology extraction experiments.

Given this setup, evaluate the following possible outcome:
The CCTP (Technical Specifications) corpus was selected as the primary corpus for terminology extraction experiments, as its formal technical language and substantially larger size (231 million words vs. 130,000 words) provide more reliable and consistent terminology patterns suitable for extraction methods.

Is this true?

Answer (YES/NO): YES